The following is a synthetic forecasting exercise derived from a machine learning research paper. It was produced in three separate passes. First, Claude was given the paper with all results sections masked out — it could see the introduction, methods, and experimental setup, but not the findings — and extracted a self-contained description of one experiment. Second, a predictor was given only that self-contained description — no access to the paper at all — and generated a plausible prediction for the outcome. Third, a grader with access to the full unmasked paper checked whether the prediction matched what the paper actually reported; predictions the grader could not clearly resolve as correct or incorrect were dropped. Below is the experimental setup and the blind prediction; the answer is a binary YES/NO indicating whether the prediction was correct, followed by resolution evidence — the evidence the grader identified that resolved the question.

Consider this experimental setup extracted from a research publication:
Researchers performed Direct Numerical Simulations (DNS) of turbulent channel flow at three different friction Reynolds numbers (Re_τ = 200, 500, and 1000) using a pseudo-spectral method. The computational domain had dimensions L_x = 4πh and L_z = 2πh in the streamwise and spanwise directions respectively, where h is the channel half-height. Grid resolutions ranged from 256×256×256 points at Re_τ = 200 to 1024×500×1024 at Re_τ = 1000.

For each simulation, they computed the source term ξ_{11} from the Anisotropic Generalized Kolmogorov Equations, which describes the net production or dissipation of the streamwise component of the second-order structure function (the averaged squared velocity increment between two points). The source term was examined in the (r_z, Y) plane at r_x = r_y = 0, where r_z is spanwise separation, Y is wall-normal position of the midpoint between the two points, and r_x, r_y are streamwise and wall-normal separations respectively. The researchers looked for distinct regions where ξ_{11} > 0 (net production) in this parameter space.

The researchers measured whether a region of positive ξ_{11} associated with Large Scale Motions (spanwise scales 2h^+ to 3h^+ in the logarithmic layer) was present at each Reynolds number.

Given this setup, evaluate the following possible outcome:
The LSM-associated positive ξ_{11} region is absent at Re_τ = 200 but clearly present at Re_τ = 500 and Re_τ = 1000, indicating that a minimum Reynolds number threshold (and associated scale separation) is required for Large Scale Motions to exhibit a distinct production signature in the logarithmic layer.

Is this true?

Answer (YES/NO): NO